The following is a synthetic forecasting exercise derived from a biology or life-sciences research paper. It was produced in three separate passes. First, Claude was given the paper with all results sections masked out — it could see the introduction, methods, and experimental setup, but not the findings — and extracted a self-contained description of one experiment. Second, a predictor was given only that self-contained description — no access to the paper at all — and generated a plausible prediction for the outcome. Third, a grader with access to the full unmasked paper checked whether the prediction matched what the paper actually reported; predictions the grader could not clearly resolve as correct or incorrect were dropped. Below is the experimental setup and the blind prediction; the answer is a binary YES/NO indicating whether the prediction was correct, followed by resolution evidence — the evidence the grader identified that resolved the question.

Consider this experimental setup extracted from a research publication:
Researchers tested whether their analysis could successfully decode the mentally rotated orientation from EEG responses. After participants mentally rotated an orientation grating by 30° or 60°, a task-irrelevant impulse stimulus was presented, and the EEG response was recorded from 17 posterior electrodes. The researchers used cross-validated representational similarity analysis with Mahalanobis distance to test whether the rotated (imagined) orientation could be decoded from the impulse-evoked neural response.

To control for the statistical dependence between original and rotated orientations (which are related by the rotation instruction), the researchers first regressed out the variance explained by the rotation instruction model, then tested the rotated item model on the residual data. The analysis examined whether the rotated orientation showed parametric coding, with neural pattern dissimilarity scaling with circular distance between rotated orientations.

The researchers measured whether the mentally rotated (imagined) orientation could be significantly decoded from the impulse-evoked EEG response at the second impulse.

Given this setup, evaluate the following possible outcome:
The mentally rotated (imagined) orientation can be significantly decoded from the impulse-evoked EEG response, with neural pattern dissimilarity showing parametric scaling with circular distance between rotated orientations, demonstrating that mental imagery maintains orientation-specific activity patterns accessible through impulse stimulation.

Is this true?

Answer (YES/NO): YES